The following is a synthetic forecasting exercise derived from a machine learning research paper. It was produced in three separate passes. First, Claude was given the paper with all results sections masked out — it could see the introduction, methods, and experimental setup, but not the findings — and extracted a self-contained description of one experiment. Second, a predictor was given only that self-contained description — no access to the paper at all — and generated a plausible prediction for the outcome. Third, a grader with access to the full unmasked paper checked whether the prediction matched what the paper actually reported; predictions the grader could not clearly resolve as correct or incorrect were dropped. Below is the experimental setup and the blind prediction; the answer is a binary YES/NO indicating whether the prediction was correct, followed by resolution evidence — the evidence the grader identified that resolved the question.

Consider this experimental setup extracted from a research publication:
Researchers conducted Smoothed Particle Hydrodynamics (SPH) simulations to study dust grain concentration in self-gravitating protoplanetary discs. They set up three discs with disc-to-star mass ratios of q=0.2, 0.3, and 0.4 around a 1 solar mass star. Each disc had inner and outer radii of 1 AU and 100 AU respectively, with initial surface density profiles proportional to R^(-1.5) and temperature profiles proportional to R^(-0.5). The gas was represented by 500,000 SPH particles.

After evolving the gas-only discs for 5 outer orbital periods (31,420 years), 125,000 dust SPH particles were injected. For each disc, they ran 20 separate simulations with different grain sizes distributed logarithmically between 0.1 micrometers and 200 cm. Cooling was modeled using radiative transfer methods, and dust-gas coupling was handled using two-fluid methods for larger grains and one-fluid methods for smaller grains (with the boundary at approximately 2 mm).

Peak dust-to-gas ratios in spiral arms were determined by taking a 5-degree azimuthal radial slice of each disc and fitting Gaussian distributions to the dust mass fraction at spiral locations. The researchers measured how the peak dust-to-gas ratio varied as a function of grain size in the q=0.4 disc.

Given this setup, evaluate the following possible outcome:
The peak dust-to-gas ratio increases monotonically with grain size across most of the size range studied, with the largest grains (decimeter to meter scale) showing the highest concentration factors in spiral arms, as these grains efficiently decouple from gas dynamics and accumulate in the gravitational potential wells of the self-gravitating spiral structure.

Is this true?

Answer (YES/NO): NO